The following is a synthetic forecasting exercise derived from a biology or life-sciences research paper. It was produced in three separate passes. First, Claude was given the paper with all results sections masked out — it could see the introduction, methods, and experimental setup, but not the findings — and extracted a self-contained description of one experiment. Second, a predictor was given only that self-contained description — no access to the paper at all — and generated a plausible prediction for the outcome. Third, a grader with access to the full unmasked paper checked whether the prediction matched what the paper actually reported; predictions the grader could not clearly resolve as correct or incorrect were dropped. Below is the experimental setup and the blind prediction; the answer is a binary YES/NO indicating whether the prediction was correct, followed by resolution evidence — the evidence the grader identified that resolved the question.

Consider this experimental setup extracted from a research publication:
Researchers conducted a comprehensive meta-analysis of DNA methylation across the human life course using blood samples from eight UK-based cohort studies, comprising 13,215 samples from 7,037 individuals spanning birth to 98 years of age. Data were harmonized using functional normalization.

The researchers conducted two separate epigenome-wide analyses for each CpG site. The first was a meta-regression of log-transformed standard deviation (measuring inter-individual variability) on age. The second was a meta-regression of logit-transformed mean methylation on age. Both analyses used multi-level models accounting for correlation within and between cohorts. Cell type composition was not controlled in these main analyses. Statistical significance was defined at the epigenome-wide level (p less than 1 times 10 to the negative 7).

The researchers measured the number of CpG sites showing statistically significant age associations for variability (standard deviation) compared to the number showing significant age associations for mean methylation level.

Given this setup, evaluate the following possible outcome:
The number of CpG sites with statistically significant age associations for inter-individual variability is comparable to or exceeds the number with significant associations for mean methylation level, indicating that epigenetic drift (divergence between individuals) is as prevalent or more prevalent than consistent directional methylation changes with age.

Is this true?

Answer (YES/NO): YES